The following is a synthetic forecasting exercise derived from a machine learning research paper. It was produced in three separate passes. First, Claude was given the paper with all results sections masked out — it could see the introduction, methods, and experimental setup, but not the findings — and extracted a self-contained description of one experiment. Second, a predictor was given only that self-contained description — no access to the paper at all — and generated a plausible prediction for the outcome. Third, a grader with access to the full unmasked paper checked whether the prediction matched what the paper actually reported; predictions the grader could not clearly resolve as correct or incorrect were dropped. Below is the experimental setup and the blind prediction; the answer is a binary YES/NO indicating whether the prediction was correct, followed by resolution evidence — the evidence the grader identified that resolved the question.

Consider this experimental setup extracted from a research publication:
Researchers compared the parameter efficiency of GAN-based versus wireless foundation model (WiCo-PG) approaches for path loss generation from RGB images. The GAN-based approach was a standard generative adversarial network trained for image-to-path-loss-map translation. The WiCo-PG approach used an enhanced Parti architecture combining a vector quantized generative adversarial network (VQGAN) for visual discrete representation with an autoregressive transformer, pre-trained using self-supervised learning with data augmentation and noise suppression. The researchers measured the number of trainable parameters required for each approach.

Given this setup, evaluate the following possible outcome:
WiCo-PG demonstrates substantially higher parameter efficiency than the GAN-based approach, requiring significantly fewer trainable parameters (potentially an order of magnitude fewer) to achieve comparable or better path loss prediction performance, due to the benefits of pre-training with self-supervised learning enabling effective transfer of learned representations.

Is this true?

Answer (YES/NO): NO